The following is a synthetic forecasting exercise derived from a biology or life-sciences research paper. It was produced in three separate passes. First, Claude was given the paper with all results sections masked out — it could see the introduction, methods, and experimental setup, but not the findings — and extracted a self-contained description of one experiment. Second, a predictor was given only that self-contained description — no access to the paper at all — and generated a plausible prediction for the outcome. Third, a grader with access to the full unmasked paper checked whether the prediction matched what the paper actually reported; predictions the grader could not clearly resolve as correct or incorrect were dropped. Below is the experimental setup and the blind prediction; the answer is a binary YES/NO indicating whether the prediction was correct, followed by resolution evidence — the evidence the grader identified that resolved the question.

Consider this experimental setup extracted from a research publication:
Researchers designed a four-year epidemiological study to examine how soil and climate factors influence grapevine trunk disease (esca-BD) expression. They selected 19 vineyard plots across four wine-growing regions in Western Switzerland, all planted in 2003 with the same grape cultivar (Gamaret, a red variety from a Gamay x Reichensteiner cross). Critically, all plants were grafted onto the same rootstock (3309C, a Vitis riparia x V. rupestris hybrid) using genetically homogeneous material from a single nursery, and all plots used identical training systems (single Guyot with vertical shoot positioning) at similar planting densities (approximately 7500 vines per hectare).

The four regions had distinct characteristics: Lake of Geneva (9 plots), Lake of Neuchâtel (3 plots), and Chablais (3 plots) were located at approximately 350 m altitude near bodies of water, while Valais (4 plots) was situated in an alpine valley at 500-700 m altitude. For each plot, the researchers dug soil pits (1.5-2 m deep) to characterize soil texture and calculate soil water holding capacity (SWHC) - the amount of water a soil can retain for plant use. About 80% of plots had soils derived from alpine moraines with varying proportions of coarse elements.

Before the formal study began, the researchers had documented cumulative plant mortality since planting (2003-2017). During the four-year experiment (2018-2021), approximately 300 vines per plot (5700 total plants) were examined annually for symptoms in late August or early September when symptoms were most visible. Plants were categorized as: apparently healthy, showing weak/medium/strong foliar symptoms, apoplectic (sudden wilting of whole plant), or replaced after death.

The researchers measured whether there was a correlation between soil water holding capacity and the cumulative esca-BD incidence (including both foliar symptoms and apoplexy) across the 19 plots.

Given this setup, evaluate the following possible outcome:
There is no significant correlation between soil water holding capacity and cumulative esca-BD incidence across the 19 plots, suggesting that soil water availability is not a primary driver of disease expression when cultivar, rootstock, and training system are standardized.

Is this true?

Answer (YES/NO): NO